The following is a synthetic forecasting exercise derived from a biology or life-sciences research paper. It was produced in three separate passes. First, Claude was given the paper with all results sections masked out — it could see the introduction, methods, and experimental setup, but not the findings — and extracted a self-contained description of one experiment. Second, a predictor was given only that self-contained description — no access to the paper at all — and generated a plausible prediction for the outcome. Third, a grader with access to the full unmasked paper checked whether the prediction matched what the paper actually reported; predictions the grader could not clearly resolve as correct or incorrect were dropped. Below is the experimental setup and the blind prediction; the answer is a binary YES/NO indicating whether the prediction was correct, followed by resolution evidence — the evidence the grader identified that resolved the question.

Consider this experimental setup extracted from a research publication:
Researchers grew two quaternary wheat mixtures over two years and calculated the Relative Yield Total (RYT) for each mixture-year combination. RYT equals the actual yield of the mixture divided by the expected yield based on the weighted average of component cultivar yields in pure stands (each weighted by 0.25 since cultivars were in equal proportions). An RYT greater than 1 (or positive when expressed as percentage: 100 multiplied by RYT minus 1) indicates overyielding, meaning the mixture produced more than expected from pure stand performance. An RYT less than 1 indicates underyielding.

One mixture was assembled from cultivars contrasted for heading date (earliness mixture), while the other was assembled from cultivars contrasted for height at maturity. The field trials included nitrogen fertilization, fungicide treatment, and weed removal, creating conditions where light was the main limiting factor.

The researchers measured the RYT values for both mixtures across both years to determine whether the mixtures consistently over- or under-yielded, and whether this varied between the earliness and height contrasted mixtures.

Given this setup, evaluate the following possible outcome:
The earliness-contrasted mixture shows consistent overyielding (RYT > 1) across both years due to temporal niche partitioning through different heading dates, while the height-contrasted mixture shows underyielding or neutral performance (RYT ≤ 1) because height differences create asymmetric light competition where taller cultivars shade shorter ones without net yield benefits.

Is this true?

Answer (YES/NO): NO